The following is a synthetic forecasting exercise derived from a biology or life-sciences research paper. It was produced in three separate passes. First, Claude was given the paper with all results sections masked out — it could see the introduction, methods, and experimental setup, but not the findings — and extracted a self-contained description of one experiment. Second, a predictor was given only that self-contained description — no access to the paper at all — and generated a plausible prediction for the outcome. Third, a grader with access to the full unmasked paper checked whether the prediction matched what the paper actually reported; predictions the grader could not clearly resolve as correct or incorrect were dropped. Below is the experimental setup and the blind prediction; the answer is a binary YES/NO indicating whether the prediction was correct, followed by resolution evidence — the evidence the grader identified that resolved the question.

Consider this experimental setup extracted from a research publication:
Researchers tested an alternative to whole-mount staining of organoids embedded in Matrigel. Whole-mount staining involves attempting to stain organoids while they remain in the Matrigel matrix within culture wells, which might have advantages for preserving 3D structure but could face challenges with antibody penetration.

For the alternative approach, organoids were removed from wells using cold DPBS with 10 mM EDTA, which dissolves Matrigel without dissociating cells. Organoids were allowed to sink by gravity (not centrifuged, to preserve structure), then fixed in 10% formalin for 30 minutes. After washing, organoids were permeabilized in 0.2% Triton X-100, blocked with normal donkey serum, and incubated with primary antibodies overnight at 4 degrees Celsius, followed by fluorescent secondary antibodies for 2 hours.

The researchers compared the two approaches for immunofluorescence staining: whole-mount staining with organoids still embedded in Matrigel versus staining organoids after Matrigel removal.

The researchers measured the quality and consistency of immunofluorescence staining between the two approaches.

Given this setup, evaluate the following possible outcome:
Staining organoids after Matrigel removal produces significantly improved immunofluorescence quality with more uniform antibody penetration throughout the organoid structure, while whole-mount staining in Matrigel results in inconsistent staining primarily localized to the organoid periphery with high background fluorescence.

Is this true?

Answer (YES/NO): NO